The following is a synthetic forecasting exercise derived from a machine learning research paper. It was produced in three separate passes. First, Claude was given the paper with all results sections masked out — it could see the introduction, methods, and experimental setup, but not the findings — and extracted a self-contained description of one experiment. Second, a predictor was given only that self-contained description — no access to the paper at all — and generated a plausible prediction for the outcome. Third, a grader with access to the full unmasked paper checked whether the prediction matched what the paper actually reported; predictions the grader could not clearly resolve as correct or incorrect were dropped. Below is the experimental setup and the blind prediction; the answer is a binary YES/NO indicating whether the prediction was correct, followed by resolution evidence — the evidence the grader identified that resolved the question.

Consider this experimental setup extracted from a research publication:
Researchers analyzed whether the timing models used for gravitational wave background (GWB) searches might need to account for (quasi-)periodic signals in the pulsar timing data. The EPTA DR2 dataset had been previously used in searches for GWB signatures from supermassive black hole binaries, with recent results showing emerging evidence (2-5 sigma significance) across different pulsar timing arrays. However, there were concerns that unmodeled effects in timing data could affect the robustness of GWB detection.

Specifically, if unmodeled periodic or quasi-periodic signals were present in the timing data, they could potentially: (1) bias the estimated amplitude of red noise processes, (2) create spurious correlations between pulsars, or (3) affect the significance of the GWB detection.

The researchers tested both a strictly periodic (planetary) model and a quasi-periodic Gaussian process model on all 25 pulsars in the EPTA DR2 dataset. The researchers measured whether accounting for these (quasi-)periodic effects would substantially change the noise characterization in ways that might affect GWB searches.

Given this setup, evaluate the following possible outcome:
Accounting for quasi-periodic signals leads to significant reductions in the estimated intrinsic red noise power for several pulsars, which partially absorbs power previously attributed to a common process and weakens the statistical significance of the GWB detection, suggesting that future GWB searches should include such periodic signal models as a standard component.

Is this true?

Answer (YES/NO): NO